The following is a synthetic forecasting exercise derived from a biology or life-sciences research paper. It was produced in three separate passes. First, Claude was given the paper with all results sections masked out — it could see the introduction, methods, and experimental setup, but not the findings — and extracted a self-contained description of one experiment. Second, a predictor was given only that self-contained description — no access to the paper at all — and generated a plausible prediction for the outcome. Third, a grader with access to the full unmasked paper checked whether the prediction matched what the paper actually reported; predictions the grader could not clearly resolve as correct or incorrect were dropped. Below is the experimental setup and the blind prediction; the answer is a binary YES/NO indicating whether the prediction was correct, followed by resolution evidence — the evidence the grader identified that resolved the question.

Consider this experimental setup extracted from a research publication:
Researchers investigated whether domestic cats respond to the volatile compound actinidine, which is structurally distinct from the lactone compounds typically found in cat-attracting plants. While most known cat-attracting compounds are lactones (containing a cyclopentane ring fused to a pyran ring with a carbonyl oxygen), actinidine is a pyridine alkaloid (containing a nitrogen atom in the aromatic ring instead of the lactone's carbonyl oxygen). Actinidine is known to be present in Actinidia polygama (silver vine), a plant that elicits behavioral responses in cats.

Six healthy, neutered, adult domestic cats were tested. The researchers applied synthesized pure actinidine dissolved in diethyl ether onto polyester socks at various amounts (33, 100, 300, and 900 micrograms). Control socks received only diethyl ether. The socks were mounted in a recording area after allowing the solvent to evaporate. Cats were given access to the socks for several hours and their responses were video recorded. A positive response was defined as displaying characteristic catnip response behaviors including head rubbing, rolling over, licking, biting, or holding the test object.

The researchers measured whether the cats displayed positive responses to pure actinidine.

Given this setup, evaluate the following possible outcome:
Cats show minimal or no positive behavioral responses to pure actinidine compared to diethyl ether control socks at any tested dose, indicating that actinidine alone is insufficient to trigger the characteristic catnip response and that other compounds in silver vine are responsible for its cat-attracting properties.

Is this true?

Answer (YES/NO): NO